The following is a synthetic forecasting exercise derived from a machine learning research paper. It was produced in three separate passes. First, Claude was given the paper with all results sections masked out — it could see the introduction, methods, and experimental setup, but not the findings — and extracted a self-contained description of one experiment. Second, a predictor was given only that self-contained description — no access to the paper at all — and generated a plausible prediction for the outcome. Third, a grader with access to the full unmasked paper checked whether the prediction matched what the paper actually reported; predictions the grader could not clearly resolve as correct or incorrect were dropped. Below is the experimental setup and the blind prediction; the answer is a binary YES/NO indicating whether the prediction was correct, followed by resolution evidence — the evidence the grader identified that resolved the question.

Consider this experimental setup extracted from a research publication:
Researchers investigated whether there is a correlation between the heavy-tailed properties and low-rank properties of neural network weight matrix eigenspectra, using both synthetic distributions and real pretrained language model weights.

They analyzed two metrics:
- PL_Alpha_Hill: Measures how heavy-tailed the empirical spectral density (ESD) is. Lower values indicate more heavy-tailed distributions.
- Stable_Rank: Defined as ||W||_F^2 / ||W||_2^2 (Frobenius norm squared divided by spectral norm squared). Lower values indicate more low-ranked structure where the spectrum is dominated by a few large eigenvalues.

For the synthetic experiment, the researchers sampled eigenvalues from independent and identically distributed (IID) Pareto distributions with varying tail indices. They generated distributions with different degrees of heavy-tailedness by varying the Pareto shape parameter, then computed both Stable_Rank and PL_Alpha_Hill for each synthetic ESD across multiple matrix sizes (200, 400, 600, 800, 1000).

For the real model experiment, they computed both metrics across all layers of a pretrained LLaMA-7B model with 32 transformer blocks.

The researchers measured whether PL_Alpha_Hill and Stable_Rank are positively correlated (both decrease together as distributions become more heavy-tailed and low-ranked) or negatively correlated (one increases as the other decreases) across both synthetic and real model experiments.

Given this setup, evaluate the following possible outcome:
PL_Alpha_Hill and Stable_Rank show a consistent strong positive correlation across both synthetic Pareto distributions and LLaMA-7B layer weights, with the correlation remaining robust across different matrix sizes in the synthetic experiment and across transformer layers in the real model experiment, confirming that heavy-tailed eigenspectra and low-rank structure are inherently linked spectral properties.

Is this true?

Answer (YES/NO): YES